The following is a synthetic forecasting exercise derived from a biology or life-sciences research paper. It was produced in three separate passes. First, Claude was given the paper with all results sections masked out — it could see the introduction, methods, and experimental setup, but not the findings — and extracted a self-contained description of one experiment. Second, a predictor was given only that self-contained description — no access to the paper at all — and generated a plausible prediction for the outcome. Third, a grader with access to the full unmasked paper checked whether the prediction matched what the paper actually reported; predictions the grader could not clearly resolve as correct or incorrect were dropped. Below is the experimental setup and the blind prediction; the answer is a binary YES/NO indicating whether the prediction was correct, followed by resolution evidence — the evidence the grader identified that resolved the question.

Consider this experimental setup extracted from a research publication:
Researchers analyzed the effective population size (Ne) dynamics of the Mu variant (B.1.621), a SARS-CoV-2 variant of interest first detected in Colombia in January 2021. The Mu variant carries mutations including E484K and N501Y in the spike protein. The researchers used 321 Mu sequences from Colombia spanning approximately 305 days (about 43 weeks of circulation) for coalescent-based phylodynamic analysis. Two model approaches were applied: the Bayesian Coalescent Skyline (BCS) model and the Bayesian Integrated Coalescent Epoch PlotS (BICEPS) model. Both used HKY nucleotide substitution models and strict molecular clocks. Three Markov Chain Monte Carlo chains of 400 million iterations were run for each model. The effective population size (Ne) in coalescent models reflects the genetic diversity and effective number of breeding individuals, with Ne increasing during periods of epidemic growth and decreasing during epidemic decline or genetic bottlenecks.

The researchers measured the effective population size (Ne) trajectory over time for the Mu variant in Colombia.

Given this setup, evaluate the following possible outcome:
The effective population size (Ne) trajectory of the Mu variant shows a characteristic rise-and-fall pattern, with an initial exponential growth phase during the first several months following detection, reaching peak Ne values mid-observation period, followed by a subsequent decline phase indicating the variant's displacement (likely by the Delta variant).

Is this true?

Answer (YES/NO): YES